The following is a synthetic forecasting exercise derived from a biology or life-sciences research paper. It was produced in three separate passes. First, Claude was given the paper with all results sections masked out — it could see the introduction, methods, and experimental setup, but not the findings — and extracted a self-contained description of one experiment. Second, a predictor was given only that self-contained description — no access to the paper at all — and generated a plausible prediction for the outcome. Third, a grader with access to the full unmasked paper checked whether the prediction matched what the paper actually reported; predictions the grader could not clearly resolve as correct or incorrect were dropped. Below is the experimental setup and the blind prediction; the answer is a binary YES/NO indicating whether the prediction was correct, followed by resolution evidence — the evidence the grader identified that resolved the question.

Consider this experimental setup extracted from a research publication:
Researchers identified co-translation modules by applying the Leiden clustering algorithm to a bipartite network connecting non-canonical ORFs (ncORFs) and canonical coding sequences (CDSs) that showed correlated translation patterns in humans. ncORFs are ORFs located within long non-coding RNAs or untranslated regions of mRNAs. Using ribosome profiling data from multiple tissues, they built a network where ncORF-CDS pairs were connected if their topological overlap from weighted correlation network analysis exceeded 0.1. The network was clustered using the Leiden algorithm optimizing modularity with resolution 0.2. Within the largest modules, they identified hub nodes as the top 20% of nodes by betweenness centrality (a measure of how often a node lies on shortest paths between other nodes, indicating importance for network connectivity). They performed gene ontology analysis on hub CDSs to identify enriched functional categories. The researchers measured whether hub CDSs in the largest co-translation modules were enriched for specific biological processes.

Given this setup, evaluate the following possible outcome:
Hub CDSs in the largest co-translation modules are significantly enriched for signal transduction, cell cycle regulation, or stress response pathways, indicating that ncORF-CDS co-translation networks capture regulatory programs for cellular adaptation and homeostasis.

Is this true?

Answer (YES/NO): NO